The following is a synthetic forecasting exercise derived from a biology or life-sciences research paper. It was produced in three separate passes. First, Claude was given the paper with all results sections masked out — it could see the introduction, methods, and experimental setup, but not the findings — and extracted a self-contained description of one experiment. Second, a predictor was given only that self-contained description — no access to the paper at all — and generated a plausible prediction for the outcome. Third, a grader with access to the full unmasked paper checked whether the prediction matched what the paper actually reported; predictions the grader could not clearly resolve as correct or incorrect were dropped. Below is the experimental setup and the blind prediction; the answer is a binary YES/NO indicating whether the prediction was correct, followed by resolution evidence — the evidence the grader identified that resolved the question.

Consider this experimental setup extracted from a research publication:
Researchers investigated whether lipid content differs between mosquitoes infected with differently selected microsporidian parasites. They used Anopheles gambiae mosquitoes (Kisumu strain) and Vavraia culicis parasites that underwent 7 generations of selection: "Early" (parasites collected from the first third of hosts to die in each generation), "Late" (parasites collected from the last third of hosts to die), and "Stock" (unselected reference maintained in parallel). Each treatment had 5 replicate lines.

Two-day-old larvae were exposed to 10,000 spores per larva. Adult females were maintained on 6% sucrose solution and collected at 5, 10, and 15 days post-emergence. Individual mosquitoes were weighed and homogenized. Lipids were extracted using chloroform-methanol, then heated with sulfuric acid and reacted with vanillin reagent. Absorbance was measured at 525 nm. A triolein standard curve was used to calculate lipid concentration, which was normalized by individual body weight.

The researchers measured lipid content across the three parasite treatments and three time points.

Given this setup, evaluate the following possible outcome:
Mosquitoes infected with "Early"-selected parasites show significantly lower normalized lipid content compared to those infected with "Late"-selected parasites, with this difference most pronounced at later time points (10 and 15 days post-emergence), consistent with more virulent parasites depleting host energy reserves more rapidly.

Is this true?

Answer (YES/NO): NO